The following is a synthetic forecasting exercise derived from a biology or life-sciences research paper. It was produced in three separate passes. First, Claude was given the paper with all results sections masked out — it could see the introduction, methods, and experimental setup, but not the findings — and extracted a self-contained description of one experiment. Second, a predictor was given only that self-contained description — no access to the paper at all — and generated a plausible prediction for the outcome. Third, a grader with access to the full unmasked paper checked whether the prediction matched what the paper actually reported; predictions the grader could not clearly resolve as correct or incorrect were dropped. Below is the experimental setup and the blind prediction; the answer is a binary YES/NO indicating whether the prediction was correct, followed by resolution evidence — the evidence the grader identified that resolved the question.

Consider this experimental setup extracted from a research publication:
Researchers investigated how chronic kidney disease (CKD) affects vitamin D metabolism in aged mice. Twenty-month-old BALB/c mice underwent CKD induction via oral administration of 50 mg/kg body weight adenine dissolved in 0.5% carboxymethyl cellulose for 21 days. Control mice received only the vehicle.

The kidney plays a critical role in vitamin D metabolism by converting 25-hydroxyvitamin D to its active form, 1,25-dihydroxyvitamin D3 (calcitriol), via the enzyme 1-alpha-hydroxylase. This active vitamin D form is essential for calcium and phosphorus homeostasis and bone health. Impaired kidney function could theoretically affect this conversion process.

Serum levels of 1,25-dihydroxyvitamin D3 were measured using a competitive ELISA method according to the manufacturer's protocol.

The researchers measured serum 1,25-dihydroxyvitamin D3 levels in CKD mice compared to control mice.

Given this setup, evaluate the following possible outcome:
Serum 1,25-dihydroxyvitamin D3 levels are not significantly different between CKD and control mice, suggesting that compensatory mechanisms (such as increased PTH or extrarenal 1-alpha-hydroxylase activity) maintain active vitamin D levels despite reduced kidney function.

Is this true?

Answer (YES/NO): NO